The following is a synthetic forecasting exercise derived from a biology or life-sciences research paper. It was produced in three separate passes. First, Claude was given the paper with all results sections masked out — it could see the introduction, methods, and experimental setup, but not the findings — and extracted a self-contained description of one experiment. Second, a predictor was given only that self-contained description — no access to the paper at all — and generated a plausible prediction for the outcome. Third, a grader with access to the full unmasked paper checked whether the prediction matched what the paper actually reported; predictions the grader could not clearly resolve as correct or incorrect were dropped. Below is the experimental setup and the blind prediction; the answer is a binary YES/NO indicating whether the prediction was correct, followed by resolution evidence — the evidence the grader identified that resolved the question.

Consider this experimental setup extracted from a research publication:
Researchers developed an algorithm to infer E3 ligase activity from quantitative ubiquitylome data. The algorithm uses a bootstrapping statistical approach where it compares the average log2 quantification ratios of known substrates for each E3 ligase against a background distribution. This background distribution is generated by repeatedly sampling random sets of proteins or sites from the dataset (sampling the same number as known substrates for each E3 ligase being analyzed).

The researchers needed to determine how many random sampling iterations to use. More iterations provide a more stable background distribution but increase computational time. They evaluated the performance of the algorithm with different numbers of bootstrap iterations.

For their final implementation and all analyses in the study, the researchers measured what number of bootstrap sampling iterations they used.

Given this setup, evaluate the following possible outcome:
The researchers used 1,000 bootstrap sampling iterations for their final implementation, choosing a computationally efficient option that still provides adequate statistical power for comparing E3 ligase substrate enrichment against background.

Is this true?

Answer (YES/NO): NO